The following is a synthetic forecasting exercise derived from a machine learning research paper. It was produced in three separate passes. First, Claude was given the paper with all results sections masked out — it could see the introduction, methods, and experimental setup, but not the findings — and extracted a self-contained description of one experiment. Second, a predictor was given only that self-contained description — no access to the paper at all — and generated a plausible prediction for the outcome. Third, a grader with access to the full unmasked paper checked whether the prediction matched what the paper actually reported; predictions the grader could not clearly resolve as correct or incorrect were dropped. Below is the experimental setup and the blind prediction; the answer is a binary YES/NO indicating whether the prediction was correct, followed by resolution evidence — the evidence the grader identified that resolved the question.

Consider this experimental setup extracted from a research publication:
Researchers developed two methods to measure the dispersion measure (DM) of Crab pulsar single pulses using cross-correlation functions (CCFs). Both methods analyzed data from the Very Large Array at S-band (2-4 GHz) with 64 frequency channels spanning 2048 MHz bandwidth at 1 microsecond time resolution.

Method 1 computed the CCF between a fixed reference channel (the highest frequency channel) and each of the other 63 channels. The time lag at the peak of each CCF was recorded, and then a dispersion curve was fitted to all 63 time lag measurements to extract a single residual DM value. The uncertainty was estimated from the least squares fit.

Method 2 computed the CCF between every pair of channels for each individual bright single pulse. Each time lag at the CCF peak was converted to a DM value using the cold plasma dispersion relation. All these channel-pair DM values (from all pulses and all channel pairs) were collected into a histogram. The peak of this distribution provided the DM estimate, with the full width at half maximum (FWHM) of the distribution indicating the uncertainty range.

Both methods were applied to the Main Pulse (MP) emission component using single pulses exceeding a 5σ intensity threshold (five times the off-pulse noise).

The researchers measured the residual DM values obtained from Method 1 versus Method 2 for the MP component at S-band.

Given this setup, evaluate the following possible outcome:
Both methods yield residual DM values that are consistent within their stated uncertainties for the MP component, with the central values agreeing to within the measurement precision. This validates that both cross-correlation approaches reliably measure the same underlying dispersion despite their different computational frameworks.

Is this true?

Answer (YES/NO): YES